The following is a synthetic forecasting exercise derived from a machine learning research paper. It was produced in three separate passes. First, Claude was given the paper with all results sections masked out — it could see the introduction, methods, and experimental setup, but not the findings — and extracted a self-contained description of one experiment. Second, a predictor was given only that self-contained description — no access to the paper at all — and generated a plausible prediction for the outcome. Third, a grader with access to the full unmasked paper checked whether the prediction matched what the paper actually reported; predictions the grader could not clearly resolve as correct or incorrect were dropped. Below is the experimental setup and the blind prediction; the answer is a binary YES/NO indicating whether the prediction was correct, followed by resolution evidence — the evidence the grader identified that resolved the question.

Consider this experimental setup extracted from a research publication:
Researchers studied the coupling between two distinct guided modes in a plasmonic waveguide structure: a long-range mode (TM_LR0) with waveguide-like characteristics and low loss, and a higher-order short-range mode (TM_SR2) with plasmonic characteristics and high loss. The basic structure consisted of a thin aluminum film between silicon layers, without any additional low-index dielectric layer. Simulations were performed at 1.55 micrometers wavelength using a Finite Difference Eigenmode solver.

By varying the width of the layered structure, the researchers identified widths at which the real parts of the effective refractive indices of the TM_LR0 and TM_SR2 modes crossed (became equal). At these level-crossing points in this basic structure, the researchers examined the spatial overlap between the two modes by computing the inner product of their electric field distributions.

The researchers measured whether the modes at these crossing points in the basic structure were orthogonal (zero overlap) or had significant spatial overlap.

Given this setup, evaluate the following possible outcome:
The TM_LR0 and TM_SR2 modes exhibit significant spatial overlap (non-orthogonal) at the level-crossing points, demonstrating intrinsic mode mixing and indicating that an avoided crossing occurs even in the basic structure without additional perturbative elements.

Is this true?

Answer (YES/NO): NO